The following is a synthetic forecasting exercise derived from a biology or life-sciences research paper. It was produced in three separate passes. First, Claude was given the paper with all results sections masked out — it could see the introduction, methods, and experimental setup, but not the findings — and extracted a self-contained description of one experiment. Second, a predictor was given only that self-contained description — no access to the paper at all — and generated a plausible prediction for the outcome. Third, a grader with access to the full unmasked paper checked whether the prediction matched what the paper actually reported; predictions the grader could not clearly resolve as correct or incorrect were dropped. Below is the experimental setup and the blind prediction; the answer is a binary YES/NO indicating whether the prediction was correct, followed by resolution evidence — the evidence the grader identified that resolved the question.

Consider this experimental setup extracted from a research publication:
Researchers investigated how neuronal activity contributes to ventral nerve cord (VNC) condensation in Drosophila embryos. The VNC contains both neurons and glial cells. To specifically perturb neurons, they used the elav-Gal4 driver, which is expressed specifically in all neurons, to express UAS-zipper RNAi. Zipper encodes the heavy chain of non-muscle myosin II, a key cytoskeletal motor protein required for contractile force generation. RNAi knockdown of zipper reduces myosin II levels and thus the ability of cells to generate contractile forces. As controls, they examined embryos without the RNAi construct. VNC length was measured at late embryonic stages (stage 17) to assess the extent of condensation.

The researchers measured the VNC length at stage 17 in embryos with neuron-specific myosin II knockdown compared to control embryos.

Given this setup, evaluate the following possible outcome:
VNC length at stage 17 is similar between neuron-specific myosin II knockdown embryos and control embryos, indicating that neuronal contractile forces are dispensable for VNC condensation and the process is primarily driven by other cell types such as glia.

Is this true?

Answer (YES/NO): NO